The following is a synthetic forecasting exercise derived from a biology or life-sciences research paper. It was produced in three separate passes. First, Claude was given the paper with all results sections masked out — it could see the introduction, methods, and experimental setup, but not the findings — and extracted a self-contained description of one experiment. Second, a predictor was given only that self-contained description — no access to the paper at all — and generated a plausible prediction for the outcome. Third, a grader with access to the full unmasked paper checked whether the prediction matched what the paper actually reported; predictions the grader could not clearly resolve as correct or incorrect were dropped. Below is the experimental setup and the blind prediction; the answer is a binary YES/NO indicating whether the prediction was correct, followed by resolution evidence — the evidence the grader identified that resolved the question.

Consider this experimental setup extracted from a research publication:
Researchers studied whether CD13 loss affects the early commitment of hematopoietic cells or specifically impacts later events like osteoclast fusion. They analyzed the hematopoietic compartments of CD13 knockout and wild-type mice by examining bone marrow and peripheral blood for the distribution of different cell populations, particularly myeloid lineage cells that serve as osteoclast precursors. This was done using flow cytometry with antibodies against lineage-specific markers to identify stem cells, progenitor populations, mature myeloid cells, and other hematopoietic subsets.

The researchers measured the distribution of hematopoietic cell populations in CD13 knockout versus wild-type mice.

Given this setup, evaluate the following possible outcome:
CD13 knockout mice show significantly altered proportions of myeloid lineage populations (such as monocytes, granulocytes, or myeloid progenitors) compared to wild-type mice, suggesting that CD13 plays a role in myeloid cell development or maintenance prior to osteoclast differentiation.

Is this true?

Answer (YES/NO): NO